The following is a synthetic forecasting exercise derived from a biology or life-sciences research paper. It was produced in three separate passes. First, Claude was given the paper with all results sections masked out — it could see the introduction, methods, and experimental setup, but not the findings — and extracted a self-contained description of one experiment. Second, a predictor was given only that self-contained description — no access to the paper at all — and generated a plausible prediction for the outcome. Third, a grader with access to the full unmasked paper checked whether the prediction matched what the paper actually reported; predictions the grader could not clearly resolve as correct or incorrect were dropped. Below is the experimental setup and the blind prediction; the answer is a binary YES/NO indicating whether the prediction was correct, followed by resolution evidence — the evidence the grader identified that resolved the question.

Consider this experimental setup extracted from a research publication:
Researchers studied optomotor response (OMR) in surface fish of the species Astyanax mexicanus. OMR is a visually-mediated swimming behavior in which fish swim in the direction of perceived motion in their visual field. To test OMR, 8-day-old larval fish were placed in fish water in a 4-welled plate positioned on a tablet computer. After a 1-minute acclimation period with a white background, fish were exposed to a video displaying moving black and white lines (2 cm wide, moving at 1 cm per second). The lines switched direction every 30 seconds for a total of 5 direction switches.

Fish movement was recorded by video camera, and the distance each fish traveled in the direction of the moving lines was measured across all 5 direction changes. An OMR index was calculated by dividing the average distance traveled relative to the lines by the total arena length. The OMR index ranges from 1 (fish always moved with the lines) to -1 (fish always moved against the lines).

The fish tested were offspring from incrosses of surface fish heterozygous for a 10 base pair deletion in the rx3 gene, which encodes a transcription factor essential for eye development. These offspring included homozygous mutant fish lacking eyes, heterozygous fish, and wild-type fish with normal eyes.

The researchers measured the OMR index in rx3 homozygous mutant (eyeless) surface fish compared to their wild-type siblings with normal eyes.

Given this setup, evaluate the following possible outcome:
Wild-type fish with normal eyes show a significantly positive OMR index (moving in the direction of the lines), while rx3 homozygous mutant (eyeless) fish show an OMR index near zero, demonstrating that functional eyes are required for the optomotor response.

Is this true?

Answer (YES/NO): YES